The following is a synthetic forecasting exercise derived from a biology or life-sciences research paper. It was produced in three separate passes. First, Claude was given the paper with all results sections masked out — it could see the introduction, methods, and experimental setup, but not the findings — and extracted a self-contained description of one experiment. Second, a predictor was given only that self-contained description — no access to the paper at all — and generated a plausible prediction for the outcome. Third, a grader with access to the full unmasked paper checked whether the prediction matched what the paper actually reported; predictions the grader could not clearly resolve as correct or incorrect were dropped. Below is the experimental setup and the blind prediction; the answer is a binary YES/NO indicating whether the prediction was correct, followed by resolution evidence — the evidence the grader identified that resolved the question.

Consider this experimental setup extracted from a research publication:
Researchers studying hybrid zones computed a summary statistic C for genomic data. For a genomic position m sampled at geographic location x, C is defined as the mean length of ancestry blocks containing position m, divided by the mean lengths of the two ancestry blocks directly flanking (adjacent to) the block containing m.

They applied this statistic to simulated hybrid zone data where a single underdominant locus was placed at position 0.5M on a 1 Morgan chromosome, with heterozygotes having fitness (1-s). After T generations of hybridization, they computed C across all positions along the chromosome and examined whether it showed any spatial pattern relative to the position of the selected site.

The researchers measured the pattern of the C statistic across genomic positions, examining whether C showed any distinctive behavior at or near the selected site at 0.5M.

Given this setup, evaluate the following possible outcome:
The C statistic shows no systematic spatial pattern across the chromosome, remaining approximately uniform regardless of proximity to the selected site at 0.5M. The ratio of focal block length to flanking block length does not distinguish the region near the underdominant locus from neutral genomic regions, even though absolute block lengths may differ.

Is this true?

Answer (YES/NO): NO